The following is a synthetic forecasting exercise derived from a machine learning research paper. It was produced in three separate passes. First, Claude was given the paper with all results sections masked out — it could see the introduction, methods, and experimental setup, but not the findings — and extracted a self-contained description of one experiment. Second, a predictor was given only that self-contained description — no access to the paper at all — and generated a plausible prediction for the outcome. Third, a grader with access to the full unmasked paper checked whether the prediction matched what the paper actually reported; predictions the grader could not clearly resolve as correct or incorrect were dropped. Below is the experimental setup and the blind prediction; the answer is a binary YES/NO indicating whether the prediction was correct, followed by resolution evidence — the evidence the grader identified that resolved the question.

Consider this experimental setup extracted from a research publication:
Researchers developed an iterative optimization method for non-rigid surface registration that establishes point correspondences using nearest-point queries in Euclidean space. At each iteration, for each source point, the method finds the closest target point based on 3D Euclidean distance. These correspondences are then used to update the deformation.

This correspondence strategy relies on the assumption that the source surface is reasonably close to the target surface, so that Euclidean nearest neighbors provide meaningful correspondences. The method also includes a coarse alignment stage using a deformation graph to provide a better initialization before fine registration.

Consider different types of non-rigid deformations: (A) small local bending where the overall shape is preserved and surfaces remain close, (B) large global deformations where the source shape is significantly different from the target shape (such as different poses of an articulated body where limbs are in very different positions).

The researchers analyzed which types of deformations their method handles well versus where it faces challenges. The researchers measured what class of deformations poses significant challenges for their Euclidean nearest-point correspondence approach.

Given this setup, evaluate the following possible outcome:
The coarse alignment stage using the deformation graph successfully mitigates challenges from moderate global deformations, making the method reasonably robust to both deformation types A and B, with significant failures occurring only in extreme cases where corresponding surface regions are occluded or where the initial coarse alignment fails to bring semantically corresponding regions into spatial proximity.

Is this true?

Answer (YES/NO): NO